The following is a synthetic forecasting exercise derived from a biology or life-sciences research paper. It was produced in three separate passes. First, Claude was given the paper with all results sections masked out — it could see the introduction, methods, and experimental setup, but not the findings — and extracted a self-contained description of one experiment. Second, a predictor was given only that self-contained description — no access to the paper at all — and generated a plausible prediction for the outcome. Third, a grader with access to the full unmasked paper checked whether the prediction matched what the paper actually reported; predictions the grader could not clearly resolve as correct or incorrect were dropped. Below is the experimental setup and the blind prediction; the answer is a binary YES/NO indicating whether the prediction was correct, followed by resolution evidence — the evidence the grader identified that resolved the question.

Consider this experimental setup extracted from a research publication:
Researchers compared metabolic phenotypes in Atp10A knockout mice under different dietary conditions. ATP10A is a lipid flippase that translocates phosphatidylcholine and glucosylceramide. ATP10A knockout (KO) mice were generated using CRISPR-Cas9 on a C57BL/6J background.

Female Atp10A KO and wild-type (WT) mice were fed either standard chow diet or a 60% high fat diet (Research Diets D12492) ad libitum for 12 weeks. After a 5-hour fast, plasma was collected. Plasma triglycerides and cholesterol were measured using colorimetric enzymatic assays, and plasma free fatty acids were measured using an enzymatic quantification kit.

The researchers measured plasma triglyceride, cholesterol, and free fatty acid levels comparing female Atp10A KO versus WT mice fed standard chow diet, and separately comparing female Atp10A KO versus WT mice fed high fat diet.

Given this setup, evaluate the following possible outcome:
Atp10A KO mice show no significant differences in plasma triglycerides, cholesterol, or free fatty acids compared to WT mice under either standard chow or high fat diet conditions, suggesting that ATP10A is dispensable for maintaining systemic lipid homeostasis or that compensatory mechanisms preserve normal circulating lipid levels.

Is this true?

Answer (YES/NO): NO